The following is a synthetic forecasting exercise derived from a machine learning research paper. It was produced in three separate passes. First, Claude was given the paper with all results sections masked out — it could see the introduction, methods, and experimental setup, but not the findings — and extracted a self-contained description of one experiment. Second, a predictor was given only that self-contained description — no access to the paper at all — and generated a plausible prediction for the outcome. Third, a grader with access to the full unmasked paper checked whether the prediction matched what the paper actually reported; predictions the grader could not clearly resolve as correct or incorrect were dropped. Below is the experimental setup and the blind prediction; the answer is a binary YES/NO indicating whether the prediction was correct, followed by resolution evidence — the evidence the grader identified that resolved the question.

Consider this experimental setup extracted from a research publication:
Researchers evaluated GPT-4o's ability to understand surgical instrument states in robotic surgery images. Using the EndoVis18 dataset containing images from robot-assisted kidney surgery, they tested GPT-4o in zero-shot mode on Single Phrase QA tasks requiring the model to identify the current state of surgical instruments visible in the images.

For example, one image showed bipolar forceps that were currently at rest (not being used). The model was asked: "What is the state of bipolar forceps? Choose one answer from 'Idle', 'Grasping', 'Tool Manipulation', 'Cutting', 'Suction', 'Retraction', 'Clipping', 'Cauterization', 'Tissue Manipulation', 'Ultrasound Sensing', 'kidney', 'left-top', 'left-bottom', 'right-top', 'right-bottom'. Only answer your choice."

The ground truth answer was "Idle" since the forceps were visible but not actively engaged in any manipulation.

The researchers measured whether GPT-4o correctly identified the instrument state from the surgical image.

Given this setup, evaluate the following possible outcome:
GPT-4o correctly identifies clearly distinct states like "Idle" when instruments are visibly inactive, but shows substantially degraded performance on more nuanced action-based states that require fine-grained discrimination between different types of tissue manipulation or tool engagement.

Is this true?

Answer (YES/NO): NO